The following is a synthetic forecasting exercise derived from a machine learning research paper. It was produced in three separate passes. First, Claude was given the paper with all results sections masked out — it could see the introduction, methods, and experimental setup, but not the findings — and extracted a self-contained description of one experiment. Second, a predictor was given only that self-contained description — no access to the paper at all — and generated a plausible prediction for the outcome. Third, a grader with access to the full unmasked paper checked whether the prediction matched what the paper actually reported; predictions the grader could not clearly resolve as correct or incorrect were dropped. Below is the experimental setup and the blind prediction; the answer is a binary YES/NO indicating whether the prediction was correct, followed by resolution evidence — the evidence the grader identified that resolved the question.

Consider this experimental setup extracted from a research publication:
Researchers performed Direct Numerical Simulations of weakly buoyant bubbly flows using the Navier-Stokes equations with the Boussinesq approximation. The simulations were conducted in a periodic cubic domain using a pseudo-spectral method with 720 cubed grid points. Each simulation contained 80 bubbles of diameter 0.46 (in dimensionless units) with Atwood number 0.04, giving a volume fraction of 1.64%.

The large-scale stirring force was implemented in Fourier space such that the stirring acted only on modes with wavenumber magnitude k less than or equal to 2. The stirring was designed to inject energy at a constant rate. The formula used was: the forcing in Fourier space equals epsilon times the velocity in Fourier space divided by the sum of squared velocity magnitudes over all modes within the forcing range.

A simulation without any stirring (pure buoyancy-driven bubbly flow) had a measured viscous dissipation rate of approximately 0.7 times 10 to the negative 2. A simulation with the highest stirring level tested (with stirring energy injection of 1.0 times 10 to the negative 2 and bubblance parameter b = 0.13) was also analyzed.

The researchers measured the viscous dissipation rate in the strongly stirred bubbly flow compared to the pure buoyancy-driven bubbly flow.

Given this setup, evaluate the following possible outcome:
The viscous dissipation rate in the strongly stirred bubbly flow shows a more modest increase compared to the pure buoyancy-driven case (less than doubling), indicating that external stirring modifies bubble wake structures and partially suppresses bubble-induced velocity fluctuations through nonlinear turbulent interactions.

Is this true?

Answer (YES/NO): NO